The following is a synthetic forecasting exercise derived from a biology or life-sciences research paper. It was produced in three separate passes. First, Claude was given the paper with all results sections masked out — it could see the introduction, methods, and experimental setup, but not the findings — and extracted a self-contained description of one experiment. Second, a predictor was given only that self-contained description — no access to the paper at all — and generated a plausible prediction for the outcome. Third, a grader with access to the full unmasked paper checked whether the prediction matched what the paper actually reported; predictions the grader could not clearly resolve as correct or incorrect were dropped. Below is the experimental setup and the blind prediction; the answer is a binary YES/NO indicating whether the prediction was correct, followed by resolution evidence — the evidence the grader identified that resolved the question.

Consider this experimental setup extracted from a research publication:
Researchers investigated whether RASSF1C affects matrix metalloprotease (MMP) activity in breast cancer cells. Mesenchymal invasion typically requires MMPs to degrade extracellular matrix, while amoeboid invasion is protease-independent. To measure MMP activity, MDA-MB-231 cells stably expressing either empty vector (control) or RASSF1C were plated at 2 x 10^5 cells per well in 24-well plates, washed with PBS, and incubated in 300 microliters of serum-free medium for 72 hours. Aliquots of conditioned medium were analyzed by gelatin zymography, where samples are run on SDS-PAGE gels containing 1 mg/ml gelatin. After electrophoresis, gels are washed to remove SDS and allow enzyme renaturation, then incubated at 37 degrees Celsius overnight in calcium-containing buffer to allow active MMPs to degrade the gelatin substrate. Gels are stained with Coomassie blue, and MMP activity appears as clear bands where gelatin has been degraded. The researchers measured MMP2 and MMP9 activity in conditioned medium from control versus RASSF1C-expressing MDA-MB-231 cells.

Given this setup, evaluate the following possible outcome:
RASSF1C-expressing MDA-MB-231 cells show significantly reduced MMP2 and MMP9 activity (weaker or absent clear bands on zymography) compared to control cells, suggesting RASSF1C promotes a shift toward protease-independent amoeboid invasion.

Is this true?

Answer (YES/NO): NO